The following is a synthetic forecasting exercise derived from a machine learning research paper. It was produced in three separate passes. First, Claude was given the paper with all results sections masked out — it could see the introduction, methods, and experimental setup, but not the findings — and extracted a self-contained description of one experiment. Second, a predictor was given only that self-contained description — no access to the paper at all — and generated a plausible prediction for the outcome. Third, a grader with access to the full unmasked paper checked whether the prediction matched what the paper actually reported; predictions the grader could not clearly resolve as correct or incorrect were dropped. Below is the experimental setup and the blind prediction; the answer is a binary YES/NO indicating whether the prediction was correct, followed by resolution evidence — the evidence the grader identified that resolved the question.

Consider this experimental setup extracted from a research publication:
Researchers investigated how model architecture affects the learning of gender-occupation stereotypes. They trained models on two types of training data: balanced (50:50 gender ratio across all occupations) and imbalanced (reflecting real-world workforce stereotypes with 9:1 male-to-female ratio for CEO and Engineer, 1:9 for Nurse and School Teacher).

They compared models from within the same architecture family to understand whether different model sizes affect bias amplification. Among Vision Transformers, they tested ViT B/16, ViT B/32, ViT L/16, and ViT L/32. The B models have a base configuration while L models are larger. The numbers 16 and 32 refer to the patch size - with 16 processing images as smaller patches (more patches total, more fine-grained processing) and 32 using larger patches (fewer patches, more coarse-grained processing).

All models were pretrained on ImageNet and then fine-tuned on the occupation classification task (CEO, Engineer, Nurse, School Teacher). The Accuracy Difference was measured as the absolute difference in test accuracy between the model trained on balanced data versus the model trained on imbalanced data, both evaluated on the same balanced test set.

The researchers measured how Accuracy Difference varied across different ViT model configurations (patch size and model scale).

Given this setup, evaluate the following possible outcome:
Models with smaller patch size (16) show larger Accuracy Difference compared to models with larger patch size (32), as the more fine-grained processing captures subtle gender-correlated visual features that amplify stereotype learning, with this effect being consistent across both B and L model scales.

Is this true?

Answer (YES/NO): NO